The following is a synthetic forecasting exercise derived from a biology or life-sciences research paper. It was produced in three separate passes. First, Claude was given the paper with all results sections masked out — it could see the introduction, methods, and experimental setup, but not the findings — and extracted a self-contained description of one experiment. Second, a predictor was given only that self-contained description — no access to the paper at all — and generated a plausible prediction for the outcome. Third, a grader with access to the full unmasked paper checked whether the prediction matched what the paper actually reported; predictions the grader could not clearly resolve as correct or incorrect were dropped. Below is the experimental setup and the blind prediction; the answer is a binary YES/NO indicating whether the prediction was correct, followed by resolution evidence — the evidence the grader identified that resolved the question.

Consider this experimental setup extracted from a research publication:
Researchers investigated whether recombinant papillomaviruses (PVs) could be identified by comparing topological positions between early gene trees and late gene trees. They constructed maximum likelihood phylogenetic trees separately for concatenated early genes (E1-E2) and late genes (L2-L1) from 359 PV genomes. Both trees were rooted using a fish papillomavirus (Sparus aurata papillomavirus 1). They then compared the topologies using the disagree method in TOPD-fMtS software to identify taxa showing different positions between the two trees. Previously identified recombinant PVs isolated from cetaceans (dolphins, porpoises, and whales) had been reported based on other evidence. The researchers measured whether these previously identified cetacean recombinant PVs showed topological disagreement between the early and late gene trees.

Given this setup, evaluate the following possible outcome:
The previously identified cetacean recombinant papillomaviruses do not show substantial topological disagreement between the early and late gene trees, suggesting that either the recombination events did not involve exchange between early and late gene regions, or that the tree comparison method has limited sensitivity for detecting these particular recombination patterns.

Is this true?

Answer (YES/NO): NO